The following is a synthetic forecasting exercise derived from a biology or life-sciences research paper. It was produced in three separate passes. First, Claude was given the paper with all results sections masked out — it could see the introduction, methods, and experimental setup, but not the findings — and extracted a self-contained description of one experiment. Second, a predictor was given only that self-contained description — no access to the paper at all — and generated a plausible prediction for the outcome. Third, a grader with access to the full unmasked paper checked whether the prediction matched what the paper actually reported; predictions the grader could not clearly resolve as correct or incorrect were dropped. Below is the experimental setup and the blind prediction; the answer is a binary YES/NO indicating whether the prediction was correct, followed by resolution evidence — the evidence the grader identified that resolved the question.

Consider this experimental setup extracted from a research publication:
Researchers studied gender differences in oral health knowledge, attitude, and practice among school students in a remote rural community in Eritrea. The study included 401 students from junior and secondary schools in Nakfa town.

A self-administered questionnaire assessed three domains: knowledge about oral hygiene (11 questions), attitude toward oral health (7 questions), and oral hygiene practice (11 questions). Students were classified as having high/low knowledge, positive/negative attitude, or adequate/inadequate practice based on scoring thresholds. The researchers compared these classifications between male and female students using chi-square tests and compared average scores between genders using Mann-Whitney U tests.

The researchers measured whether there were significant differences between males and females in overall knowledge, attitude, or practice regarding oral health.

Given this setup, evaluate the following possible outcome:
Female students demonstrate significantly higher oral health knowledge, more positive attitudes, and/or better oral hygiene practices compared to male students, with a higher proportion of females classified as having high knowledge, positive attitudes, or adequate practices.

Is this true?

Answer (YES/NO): NO